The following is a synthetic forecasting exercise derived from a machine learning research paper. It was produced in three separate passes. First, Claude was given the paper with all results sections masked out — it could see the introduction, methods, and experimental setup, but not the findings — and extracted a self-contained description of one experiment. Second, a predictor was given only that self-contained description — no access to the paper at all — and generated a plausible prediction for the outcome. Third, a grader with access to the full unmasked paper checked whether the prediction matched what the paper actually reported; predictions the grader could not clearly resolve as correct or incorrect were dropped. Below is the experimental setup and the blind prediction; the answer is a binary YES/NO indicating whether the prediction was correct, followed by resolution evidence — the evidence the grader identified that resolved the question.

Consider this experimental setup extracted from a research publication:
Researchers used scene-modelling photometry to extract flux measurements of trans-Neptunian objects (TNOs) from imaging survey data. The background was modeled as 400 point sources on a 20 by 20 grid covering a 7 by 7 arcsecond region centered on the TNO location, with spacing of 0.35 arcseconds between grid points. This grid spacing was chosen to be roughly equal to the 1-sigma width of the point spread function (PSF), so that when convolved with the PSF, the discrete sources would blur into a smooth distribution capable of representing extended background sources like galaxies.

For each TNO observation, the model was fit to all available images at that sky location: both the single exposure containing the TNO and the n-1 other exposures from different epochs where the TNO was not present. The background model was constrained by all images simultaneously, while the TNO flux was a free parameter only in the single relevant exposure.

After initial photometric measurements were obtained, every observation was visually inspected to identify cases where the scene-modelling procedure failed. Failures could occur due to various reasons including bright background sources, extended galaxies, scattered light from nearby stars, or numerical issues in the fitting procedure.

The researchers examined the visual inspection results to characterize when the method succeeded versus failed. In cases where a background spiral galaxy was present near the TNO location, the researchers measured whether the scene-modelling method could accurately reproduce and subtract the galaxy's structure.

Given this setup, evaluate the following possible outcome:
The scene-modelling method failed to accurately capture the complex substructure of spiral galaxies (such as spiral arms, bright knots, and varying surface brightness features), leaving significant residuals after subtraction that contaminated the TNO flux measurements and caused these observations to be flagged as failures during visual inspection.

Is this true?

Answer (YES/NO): NO